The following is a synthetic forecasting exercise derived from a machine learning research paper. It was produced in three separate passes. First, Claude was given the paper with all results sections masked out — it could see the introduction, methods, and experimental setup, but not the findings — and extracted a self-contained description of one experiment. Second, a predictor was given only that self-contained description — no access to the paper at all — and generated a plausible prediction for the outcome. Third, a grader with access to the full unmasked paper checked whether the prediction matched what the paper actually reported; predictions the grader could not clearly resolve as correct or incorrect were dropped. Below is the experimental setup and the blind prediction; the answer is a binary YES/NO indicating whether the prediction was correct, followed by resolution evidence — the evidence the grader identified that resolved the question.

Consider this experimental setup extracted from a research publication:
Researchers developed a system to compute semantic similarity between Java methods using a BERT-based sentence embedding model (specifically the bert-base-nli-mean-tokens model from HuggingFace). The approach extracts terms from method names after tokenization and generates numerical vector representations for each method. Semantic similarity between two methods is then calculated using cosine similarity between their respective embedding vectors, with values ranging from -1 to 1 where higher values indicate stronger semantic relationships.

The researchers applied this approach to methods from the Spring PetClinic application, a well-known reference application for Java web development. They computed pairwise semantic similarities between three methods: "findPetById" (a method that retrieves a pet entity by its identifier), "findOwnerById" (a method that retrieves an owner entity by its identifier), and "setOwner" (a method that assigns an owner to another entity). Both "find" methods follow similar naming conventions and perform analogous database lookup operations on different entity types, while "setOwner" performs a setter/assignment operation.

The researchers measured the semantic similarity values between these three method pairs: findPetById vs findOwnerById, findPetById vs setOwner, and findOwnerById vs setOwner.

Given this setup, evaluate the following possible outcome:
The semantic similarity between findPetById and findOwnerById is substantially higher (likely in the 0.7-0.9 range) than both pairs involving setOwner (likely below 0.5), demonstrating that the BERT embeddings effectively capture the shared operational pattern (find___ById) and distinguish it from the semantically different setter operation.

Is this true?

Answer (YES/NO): NO